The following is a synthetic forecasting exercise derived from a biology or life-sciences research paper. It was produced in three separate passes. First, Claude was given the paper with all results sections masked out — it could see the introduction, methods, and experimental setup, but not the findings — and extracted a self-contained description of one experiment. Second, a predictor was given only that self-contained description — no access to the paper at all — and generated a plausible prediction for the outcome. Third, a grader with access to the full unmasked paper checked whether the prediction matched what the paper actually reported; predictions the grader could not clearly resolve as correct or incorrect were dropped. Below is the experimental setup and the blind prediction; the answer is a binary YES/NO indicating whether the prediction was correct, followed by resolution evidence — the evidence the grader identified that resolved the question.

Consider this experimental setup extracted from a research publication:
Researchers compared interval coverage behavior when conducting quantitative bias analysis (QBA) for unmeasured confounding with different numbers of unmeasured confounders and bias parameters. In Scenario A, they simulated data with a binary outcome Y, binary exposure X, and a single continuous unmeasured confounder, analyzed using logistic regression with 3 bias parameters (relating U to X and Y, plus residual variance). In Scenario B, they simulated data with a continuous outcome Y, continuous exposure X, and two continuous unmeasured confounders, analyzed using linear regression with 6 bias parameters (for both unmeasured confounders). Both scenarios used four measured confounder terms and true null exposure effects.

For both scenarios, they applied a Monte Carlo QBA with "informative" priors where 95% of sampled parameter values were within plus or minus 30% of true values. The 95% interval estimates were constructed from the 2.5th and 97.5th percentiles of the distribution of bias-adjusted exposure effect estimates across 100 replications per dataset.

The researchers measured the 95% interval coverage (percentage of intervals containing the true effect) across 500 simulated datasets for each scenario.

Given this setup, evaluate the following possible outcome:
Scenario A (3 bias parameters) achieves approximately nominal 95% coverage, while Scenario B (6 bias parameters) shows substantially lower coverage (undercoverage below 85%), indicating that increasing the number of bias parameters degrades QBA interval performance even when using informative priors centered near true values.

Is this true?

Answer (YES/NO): NO